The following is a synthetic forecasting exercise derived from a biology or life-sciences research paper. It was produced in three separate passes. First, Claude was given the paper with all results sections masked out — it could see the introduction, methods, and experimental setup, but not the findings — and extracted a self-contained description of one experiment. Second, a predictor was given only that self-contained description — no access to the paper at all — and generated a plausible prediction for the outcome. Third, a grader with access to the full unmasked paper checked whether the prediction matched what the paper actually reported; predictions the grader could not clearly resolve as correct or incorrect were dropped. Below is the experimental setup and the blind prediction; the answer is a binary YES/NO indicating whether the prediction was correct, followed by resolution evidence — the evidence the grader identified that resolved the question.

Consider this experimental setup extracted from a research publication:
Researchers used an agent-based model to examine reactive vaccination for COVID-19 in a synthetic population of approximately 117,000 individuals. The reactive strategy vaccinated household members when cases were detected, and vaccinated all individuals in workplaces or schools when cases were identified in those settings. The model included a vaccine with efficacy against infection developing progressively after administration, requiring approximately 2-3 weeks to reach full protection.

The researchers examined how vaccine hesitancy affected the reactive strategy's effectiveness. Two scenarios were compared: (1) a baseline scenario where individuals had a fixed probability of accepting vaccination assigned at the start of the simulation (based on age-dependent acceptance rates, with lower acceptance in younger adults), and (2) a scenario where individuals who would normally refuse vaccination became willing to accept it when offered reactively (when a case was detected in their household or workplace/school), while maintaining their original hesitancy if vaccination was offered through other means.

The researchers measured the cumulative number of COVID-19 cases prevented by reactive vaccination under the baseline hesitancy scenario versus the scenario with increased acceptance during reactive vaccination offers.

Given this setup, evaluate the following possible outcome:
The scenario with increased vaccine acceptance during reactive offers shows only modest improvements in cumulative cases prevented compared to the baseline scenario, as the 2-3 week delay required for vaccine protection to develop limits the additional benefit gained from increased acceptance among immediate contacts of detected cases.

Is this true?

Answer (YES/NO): NO